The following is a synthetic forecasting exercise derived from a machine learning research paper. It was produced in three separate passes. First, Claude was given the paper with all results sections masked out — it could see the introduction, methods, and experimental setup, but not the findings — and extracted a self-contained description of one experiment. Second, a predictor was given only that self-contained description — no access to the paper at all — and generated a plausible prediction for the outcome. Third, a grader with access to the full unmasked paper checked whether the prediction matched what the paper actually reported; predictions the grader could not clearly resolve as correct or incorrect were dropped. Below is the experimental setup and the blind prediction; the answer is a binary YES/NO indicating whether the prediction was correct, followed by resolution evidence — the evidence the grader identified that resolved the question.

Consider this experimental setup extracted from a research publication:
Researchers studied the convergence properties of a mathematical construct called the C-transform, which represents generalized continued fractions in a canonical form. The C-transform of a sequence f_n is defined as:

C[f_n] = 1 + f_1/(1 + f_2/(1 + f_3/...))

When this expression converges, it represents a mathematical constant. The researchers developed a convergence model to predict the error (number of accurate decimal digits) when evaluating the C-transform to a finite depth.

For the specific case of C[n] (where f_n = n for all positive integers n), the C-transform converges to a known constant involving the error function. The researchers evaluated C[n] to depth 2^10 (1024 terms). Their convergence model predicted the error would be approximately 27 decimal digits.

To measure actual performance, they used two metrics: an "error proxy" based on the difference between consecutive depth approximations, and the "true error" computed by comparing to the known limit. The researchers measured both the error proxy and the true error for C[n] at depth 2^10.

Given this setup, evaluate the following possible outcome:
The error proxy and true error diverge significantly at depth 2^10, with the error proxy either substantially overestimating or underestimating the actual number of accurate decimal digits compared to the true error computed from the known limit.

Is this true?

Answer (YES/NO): NO